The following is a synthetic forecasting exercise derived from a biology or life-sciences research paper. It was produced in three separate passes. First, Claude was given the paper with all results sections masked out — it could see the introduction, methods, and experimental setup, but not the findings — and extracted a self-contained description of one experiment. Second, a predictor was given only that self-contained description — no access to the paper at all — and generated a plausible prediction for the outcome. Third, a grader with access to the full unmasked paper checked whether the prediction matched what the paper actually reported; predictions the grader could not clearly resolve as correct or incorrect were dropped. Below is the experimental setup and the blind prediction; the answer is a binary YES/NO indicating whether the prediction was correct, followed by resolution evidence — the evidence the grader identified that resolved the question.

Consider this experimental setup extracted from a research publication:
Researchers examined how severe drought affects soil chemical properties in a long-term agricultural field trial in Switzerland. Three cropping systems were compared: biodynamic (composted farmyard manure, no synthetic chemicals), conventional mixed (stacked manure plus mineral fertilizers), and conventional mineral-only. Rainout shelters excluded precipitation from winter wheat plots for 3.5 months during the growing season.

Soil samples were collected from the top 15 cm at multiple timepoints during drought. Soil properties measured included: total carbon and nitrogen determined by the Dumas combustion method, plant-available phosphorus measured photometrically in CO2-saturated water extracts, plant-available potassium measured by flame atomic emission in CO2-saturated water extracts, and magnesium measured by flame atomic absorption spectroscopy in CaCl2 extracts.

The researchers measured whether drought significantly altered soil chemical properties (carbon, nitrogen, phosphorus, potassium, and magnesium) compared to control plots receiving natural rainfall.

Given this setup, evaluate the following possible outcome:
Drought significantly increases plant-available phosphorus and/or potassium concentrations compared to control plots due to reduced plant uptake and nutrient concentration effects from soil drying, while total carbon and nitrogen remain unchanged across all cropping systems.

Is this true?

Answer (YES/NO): YES